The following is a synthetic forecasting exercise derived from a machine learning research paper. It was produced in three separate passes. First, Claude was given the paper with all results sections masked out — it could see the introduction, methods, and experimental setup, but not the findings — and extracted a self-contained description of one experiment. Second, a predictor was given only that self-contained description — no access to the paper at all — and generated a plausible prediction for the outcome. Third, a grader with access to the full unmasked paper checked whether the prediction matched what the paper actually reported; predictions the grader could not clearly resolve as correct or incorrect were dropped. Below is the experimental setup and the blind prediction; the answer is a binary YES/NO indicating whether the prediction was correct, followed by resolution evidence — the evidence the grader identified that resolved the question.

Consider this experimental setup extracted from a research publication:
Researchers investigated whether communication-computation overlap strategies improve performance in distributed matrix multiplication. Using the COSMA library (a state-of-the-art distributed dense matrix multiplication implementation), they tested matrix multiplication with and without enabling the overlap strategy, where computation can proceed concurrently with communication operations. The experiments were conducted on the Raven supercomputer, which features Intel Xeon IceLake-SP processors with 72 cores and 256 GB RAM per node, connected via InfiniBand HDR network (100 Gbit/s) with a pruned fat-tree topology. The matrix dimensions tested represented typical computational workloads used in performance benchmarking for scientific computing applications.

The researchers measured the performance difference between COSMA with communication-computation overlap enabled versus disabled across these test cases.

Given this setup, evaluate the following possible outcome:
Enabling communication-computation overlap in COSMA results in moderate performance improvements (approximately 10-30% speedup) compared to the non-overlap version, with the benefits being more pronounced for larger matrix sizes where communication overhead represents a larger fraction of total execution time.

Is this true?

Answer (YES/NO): NO